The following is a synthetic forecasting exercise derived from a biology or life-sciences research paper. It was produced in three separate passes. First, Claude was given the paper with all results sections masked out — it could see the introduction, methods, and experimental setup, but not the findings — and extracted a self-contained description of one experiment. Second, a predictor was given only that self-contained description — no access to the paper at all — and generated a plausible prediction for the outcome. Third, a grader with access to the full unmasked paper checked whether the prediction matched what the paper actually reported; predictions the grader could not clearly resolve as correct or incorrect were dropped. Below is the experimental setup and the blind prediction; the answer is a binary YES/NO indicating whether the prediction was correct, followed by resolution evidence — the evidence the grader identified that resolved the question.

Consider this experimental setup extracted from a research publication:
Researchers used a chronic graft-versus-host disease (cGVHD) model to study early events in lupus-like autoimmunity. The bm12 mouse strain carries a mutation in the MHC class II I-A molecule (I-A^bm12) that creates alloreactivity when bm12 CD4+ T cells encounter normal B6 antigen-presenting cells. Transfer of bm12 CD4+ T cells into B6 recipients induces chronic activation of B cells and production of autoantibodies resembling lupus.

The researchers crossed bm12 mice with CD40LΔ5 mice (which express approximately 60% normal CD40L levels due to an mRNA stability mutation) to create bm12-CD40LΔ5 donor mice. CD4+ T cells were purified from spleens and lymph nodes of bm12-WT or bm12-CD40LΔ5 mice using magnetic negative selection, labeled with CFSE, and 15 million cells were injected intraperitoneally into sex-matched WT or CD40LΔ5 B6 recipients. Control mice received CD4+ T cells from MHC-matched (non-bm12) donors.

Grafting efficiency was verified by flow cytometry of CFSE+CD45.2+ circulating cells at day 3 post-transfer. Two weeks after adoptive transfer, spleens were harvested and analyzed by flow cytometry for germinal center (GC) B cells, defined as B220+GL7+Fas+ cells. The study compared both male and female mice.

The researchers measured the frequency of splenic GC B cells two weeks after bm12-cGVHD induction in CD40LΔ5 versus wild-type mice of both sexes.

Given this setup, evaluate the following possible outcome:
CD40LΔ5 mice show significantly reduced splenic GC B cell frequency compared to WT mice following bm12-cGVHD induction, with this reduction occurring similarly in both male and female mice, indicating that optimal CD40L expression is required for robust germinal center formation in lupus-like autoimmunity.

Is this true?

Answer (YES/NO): NO